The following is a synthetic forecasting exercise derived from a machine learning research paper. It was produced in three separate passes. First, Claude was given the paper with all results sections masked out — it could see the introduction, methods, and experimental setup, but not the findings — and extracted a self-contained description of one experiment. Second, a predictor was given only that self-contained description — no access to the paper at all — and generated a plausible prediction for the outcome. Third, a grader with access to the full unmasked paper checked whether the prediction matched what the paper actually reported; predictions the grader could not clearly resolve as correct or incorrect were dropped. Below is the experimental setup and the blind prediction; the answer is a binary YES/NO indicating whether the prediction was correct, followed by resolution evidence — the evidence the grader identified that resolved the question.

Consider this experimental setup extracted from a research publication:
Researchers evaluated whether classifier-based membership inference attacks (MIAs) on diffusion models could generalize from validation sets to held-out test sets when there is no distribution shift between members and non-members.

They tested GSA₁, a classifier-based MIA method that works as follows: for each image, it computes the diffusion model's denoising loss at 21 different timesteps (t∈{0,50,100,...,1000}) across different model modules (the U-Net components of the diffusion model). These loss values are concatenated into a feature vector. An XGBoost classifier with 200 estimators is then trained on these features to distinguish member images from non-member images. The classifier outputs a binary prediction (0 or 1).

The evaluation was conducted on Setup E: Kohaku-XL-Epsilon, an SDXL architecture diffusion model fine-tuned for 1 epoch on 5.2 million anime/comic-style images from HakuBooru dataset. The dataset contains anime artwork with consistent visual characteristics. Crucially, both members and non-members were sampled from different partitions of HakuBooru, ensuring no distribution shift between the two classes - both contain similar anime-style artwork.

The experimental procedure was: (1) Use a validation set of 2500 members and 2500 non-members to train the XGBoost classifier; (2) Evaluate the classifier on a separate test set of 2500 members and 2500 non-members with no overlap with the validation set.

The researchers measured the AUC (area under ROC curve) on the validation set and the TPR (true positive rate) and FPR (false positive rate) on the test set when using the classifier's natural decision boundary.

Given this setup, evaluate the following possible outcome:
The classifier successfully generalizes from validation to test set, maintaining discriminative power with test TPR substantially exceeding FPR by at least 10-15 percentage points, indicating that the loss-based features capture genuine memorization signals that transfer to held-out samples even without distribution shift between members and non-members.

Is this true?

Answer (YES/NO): NO